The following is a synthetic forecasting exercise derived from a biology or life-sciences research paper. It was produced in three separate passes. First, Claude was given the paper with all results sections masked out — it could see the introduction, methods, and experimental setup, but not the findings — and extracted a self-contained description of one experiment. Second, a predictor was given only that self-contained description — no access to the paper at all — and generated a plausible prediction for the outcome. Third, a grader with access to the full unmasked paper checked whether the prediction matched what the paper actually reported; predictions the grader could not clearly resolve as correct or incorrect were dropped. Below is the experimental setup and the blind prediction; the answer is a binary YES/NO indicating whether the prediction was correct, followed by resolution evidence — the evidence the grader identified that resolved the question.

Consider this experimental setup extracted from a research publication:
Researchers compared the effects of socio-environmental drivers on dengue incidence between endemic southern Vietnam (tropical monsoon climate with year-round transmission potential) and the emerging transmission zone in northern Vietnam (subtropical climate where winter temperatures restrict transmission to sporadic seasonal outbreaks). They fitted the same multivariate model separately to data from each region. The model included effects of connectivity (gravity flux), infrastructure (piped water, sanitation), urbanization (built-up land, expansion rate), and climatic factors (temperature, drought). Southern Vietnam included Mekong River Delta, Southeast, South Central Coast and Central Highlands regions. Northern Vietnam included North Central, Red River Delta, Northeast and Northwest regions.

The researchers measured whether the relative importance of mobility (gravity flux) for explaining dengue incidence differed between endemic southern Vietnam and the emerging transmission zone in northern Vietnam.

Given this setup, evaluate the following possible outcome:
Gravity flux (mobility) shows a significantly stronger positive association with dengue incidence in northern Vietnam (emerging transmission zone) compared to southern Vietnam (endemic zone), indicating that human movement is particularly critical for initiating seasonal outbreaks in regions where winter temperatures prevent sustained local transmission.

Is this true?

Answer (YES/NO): YES